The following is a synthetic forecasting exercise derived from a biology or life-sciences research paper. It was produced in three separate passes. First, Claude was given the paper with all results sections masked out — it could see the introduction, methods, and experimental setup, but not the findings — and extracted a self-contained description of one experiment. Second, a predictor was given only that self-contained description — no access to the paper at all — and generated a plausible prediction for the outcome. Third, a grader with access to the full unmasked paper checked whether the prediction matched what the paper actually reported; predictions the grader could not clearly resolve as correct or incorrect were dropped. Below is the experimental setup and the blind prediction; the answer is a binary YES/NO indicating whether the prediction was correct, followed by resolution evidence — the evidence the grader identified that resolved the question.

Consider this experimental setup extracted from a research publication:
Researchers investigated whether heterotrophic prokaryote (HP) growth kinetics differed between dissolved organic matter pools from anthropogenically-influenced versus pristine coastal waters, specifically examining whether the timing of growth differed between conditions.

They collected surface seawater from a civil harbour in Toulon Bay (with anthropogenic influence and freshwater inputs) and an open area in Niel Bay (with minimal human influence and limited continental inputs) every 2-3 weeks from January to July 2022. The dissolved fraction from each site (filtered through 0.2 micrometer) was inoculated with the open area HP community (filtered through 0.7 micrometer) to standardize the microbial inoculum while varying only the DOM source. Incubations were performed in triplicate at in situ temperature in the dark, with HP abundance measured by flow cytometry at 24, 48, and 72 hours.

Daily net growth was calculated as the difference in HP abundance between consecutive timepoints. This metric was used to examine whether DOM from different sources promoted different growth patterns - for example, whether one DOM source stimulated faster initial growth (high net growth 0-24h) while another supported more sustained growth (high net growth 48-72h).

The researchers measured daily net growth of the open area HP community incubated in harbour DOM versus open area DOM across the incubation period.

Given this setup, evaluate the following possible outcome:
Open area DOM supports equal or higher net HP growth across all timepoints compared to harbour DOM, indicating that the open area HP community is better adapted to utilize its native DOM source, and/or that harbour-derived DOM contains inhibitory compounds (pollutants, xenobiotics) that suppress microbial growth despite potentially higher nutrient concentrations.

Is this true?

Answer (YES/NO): NO